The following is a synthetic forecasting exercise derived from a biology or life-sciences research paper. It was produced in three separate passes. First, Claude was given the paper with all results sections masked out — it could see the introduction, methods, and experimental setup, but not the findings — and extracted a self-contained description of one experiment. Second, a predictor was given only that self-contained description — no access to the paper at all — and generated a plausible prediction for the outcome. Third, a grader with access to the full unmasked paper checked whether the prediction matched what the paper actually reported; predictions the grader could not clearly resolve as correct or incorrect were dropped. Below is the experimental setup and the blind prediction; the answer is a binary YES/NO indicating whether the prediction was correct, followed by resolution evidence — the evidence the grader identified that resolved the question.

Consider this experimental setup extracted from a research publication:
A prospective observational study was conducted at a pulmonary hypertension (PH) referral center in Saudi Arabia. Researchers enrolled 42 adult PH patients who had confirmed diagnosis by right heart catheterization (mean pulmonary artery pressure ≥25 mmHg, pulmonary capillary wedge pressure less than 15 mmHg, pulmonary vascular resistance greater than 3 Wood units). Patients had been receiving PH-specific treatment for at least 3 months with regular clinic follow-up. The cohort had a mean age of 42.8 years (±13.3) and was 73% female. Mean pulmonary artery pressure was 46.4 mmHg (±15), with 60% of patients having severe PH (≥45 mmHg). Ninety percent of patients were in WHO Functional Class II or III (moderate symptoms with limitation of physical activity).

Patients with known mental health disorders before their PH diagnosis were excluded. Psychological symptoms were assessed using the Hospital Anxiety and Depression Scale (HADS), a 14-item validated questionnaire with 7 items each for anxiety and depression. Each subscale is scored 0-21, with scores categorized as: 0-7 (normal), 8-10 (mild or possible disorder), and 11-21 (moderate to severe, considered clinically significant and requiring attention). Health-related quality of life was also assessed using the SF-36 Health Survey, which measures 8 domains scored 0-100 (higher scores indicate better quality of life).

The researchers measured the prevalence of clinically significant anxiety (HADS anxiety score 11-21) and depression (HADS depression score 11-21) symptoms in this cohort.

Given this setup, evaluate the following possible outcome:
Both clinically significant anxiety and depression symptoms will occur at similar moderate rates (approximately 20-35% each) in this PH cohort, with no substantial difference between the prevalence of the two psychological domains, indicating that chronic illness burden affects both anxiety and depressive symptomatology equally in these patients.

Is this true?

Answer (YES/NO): NO